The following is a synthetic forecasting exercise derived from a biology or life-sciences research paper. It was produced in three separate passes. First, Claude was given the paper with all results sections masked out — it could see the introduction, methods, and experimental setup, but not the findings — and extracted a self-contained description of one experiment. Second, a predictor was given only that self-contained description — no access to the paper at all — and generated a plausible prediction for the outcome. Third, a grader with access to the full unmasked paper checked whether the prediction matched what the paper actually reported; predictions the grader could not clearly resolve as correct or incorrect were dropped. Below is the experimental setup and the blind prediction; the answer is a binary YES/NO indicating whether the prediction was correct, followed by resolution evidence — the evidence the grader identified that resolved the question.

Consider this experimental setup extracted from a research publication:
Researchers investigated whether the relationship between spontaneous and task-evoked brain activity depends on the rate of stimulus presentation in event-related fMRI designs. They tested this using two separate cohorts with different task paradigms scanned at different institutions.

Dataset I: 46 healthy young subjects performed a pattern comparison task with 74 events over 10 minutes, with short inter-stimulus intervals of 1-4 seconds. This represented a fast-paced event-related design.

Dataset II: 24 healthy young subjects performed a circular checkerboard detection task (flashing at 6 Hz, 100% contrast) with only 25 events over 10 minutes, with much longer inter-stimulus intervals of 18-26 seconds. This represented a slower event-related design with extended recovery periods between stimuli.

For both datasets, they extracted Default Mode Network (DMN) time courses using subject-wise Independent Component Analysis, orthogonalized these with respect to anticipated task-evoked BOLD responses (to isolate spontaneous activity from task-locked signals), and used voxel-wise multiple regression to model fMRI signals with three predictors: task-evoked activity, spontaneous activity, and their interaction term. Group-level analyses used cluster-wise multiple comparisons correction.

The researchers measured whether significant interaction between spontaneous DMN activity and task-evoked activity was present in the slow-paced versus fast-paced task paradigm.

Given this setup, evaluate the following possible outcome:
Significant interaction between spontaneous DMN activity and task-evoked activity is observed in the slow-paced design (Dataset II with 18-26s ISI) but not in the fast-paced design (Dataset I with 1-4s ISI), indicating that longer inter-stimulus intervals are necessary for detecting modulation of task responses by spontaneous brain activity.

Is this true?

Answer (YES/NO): NO